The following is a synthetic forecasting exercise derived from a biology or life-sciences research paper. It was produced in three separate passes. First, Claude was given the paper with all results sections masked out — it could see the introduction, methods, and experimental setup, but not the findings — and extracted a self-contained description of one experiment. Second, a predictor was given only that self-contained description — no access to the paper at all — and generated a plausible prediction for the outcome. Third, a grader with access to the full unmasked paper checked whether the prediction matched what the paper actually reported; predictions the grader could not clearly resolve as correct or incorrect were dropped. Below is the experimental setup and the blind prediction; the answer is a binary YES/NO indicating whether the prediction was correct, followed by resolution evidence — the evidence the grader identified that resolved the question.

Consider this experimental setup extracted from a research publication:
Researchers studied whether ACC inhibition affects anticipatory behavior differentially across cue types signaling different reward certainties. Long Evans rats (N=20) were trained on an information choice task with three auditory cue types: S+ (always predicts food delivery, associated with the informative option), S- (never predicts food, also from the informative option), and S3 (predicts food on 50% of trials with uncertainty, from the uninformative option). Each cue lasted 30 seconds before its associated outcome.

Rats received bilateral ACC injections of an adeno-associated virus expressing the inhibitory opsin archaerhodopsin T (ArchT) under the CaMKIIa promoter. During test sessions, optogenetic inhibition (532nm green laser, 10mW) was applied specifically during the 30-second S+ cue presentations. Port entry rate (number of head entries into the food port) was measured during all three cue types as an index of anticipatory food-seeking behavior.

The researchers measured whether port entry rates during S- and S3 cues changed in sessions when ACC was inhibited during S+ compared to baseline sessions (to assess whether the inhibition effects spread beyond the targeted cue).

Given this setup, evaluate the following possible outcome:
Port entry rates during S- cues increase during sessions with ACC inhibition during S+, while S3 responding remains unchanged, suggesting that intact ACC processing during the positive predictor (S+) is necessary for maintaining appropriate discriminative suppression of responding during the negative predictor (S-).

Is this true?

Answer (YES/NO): NO